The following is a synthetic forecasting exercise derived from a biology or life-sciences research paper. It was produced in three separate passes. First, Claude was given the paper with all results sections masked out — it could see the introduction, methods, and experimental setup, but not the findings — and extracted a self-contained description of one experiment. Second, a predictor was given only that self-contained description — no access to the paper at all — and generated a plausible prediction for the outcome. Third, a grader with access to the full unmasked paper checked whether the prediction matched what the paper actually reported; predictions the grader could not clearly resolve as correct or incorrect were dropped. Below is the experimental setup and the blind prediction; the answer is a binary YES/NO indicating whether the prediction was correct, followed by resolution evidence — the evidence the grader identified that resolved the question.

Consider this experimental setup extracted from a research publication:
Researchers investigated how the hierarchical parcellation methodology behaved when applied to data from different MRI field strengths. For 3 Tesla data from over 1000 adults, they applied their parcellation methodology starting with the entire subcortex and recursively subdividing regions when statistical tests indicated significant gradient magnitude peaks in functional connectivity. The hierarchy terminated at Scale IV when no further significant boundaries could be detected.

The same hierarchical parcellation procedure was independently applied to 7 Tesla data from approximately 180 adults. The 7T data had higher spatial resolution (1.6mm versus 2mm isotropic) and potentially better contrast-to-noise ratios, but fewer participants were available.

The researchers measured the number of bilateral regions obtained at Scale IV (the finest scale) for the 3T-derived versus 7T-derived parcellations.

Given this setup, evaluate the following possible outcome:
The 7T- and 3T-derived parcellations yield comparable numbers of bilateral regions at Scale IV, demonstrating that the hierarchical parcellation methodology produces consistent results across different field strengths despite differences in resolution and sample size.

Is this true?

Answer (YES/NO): NO